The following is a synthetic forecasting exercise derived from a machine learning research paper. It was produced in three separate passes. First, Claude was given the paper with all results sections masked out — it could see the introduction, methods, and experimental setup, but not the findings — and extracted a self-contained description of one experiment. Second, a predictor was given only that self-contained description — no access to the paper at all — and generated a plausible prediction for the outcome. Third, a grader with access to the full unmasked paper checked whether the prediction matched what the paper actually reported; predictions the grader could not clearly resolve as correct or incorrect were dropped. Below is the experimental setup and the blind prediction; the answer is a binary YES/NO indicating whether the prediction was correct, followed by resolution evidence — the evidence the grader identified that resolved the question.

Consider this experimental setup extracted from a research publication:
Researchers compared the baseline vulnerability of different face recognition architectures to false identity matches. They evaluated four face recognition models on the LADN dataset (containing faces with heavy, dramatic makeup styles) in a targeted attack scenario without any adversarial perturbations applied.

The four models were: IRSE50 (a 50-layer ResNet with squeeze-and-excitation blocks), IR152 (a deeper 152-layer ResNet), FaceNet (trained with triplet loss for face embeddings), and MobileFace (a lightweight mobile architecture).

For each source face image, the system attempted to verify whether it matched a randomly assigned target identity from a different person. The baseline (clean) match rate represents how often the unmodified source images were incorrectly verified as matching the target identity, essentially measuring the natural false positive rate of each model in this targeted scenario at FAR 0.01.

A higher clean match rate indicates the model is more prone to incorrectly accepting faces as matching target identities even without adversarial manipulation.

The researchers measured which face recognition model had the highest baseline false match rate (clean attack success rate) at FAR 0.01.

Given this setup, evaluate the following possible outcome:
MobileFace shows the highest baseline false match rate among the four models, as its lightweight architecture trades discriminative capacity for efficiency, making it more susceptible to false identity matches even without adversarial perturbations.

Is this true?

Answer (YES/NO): NO